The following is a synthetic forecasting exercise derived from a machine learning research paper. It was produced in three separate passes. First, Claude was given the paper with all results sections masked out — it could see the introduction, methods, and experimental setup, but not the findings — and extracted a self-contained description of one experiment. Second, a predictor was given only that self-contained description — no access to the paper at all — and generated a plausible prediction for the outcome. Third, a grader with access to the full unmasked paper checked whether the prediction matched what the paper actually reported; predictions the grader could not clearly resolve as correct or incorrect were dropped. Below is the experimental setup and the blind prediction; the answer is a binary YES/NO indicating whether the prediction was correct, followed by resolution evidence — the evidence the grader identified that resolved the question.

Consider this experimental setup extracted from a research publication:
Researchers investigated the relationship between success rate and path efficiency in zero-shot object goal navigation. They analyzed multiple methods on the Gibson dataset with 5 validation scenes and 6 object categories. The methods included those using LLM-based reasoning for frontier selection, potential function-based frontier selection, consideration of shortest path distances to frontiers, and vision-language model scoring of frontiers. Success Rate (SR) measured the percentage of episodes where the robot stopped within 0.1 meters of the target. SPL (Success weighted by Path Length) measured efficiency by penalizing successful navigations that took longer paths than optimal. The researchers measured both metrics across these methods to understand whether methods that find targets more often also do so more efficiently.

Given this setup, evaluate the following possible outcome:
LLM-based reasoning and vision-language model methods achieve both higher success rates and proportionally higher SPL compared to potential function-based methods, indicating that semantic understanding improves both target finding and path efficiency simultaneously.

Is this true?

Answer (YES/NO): NO